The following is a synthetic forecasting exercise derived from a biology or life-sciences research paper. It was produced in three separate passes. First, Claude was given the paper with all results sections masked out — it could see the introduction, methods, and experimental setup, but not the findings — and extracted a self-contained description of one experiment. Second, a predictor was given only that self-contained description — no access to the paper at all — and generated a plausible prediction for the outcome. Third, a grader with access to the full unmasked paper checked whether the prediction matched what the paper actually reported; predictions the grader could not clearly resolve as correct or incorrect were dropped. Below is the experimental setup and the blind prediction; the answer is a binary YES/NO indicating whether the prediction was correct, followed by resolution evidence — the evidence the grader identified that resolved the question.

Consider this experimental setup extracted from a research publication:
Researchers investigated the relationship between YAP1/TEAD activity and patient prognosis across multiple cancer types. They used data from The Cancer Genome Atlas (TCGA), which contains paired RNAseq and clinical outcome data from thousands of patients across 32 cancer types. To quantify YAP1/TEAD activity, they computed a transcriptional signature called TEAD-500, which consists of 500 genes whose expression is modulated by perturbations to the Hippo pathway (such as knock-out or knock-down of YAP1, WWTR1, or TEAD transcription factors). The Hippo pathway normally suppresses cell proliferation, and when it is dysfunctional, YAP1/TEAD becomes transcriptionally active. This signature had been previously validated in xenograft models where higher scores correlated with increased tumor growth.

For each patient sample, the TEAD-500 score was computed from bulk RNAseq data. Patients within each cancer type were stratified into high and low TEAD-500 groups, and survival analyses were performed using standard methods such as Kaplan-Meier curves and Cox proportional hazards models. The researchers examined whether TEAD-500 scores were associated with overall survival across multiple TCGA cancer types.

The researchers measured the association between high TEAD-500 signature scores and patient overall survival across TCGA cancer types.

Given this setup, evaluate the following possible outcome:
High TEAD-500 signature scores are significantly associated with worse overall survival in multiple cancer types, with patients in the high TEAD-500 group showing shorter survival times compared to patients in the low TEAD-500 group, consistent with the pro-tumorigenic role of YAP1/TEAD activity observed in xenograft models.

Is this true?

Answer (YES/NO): YES